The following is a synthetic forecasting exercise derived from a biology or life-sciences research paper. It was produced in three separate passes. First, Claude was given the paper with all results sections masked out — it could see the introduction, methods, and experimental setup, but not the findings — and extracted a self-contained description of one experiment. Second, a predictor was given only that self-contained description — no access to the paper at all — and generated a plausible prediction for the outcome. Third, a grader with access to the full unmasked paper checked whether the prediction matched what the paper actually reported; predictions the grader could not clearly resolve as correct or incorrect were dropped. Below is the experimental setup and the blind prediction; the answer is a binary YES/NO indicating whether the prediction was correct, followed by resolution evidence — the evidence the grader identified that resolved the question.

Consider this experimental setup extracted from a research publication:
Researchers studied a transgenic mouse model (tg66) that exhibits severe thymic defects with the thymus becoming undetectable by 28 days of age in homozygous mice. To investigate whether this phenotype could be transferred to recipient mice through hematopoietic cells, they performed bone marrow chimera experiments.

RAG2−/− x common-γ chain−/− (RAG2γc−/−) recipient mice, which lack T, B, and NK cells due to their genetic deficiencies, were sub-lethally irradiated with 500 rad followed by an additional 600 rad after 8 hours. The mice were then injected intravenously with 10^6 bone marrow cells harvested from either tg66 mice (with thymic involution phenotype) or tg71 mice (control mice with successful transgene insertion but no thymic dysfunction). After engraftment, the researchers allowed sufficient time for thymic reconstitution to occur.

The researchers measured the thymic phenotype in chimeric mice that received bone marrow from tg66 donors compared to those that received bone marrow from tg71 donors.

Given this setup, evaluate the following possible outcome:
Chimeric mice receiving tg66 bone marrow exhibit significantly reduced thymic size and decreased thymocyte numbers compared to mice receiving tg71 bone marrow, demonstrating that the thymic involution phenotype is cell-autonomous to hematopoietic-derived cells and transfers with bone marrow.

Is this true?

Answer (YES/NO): YES